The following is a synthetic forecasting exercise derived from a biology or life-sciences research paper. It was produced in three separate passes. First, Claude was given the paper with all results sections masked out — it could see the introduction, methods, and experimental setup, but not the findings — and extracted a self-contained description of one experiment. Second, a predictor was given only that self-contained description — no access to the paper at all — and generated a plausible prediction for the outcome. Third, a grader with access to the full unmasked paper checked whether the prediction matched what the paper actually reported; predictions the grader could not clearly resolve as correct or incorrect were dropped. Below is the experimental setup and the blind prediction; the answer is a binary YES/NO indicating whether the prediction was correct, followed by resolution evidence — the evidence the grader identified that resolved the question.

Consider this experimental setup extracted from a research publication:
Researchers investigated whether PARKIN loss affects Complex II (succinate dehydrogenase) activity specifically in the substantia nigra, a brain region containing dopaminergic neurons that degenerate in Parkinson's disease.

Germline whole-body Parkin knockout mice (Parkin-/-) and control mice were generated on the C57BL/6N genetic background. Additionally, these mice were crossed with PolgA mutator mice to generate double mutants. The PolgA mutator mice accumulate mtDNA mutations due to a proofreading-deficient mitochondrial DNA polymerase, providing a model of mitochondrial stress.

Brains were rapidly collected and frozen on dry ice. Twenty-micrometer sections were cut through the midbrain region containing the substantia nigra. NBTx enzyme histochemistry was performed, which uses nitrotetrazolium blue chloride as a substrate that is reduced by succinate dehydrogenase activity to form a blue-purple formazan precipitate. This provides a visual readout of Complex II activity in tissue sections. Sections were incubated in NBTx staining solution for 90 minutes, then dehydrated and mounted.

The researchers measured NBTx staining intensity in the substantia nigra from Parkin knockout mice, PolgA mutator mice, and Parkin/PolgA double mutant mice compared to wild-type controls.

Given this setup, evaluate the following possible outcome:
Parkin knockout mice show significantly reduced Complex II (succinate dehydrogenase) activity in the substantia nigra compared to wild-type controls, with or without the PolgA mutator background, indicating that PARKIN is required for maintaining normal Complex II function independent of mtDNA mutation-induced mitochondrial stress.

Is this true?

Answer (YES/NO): NO